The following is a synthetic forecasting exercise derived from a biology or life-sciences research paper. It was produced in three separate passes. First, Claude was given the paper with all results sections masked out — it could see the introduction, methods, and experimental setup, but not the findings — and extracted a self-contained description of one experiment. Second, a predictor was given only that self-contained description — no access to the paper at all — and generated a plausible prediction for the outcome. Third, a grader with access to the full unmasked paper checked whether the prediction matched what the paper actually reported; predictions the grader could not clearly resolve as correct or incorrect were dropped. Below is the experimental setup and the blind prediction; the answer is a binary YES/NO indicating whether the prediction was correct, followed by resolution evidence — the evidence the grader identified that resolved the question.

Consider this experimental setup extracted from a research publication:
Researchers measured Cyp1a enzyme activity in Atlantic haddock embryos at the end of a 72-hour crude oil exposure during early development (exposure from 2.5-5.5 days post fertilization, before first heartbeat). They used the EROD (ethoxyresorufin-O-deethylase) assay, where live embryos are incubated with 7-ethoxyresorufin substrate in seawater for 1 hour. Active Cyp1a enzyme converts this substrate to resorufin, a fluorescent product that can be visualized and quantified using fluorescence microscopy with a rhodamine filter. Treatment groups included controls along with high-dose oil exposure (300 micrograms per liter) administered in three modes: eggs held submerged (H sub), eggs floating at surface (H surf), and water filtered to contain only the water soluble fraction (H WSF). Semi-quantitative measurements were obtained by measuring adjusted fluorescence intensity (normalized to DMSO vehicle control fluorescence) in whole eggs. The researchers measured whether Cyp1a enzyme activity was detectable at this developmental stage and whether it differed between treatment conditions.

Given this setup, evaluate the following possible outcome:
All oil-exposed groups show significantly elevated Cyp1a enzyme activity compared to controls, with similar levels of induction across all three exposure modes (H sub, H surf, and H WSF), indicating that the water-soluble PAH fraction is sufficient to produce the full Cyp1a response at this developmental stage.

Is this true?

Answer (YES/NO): NO